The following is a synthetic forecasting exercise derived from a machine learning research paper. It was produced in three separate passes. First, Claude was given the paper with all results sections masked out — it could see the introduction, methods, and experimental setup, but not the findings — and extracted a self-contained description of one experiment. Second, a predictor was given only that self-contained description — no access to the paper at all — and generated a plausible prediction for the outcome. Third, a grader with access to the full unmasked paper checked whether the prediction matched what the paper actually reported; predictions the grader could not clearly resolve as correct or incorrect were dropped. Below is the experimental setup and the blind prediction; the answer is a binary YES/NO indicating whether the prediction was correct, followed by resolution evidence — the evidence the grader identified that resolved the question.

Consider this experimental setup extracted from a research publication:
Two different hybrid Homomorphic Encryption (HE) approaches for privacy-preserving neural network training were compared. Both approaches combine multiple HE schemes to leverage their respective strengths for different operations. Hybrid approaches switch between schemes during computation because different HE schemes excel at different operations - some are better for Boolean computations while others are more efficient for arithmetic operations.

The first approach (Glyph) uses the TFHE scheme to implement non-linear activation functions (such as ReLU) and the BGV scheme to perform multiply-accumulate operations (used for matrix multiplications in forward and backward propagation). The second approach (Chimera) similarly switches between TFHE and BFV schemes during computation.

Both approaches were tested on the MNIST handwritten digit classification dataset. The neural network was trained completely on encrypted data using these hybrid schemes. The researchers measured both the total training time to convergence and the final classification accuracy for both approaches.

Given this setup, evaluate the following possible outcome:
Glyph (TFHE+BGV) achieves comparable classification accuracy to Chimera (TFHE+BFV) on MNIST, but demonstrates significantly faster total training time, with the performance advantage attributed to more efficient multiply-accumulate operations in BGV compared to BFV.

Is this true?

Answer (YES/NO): NO